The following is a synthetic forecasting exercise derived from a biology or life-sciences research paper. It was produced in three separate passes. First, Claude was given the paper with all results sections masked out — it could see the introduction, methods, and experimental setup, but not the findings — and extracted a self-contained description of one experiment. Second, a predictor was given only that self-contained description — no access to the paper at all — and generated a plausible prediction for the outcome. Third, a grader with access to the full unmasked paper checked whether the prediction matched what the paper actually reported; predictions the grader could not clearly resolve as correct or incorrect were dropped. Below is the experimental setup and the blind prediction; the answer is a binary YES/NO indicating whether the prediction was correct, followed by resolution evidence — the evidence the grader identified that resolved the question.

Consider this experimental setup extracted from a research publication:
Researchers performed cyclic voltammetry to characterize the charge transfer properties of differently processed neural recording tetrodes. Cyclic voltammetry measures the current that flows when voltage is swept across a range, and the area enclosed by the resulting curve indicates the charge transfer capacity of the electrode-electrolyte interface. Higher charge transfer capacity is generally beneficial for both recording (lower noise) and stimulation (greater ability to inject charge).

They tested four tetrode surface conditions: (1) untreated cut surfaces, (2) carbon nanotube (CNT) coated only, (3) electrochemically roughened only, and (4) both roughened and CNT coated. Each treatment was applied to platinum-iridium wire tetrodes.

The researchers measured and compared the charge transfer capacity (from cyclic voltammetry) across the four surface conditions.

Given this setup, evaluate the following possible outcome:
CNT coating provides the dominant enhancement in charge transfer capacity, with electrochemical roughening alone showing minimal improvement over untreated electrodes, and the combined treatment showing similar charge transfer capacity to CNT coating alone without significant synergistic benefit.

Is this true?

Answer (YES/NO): NO